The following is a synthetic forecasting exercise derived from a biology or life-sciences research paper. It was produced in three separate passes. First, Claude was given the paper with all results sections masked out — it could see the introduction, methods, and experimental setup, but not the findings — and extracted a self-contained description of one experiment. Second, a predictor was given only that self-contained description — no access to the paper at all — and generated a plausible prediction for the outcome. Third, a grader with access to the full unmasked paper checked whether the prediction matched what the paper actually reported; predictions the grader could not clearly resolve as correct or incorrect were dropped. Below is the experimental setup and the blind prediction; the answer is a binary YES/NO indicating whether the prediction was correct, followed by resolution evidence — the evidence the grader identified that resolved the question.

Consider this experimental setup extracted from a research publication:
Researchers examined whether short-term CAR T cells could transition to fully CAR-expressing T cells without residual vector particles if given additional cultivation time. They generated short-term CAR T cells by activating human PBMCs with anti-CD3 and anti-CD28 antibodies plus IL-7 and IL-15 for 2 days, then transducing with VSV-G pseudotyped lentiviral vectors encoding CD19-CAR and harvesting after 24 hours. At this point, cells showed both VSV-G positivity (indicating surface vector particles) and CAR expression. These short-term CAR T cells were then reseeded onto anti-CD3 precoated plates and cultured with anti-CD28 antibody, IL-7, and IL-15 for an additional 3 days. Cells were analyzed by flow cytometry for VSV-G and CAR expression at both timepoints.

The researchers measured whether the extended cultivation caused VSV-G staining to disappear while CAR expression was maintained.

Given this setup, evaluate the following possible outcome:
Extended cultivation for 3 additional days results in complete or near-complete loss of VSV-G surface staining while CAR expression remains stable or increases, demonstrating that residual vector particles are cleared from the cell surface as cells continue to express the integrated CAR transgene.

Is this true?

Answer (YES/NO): YES